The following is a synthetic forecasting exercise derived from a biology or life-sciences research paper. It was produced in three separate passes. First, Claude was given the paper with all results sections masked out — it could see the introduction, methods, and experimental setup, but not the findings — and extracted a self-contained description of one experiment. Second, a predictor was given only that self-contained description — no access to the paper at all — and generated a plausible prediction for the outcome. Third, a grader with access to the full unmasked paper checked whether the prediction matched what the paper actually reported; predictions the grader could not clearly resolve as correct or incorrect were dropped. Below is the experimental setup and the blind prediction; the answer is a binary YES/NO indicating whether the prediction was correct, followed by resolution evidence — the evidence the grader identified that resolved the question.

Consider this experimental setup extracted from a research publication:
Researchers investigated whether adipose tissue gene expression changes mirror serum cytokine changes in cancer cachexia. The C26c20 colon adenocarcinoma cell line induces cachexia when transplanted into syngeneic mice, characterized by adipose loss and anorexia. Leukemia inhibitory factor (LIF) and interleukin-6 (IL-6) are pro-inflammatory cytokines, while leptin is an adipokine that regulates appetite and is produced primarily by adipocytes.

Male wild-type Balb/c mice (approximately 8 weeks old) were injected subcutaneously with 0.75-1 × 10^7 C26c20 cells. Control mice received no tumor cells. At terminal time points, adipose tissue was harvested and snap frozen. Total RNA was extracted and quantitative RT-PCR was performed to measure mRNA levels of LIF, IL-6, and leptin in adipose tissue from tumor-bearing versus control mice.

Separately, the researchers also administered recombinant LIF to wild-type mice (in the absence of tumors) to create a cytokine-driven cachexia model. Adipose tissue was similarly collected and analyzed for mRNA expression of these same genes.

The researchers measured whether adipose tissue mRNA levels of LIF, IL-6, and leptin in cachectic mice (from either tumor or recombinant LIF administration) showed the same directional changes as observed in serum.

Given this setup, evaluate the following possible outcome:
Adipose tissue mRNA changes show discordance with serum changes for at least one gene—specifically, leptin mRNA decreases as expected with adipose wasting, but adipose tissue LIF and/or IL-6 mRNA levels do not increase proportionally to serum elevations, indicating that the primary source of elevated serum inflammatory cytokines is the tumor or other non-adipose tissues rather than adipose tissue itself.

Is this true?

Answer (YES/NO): YES